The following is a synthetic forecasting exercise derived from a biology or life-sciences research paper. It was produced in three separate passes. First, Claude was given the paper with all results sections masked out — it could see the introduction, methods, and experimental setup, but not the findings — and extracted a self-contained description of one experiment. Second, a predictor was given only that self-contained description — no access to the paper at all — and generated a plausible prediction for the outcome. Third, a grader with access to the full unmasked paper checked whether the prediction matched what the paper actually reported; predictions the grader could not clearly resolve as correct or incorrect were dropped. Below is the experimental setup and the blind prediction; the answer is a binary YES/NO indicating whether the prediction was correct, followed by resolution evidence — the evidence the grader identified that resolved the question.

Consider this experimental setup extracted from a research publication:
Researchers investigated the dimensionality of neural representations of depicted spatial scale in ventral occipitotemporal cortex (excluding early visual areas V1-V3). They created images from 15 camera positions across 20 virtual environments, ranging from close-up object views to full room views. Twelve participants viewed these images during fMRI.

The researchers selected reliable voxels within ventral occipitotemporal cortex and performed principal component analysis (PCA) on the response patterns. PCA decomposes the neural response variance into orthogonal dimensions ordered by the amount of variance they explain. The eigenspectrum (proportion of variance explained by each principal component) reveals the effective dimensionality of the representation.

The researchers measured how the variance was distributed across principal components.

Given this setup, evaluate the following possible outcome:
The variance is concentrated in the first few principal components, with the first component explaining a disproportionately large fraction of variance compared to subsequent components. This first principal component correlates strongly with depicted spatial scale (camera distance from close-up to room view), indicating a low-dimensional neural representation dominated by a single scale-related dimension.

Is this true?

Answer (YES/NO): YES